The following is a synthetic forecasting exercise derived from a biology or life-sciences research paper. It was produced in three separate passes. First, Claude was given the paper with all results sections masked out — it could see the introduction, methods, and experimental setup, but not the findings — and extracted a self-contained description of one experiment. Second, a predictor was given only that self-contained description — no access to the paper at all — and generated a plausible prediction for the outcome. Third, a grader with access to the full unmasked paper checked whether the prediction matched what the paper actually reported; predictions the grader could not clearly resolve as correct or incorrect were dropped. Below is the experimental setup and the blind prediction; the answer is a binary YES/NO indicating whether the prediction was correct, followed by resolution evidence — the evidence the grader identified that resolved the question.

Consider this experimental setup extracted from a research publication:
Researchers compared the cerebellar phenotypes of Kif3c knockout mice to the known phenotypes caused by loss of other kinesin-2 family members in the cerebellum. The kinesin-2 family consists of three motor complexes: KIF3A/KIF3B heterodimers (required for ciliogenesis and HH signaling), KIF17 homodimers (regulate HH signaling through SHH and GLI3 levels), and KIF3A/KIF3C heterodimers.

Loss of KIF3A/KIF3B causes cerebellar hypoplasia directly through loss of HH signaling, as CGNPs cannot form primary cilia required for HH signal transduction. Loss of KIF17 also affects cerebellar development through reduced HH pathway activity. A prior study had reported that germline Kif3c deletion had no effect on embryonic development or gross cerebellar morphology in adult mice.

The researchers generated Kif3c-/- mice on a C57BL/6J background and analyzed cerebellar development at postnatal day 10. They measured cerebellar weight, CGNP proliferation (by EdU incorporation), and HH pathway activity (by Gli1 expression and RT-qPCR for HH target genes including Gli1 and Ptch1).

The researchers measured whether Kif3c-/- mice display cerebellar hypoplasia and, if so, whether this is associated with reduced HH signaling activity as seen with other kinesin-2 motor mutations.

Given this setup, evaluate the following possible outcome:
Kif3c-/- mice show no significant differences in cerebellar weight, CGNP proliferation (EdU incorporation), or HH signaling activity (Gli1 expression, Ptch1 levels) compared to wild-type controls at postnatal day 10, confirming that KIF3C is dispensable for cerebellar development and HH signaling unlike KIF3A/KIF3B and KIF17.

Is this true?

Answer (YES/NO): NO